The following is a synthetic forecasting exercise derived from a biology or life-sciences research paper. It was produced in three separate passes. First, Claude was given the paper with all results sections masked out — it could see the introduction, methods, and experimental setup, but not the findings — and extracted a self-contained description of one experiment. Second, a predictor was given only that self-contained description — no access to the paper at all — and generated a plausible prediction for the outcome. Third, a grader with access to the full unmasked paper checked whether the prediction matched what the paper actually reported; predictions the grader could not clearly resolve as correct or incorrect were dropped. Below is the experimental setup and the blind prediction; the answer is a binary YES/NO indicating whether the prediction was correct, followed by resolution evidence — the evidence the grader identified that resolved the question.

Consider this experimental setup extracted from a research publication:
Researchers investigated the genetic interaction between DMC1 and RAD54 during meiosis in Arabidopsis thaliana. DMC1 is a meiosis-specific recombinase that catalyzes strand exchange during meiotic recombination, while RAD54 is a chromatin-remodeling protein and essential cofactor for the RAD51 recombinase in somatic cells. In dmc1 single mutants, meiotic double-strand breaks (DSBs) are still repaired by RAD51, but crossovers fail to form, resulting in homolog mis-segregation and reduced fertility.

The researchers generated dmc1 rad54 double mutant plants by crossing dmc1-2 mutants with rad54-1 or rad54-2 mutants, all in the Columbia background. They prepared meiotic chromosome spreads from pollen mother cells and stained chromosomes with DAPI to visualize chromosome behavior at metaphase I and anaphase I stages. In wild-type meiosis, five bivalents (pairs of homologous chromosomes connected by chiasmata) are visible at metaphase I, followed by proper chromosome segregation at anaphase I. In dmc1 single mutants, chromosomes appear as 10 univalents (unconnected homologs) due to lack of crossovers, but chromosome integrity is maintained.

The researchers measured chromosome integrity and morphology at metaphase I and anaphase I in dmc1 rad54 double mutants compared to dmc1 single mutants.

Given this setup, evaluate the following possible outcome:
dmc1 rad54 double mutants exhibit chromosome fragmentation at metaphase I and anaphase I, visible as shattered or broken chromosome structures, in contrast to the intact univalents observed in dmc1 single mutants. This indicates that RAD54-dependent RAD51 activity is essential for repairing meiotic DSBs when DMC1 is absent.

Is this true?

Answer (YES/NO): YES